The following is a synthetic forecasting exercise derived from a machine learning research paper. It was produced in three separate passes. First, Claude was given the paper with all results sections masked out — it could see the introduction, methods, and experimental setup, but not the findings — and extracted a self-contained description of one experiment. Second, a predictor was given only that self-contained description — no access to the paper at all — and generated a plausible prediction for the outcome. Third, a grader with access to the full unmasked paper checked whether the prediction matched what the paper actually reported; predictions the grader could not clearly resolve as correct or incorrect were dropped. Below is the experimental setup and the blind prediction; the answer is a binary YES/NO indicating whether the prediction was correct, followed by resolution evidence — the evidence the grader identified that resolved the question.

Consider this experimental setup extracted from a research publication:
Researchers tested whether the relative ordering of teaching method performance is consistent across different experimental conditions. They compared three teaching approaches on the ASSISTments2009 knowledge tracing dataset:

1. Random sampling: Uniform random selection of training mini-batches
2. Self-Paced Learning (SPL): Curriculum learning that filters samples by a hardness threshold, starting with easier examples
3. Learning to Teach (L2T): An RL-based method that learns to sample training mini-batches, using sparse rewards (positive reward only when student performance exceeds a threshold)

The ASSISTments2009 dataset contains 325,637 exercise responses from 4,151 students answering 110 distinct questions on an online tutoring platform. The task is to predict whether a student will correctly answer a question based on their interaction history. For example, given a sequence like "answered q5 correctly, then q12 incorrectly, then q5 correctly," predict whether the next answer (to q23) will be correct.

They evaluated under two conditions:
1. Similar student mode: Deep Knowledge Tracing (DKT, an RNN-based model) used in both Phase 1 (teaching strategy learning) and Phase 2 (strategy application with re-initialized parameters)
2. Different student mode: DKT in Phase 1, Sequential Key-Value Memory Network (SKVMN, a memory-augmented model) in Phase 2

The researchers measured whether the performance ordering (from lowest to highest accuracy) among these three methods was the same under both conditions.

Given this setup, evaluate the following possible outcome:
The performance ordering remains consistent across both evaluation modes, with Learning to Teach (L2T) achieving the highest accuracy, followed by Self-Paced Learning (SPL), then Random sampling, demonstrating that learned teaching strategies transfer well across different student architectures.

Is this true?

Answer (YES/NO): YES